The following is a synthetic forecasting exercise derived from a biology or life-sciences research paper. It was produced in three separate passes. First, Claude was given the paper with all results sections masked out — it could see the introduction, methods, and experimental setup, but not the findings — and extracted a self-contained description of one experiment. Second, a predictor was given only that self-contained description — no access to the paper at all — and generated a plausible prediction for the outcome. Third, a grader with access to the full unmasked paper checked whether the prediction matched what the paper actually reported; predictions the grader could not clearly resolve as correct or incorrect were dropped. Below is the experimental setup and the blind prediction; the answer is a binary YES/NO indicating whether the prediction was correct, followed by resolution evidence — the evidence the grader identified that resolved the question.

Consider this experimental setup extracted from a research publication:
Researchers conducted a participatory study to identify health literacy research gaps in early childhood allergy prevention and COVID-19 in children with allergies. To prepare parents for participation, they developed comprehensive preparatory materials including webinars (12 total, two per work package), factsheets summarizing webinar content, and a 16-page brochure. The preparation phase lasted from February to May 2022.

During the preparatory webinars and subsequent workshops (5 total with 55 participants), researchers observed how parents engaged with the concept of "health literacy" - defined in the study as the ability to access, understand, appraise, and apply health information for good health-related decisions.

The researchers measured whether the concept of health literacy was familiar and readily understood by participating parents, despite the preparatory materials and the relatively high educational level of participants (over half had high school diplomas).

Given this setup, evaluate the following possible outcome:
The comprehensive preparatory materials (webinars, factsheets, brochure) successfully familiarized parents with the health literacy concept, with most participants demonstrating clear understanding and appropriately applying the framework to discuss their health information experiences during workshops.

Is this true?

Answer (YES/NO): NO